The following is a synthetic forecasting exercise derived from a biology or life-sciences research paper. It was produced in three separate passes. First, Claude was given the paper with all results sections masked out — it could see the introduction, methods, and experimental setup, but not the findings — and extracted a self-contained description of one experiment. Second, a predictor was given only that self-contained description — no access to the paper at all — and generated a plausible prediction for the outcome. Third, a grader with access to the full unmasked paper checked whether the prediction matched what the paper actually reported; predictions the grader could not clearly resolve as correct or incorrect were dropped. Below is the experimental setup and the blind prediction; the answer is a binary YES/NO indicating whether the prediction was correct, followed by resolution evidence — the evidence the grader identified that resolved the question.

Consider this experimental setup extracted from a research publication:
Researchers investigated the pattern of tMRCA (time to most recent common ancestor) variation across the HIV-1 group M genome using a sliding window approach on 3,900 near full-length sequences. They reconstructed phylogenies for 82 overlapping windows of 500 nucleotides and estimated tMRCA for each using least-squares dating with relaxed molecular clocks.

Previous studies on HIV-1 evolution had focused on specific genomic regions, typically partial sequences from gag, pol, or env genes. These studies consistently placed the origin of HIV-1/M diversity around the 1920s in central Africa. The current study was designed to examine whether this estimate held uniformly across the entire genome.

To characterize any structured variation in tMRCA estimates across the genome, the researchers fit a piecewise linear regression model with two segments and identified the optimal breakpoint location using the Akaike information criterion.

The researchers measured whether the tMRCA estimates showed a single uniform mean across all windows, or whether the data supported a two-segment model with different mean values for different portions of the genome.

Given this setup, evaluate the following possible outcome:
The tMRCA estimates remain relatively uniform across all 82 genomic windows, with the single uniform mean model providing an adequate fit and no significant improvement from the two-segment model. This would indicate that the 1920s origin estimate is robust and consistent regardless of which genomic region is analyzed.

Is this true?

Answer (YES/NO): NO